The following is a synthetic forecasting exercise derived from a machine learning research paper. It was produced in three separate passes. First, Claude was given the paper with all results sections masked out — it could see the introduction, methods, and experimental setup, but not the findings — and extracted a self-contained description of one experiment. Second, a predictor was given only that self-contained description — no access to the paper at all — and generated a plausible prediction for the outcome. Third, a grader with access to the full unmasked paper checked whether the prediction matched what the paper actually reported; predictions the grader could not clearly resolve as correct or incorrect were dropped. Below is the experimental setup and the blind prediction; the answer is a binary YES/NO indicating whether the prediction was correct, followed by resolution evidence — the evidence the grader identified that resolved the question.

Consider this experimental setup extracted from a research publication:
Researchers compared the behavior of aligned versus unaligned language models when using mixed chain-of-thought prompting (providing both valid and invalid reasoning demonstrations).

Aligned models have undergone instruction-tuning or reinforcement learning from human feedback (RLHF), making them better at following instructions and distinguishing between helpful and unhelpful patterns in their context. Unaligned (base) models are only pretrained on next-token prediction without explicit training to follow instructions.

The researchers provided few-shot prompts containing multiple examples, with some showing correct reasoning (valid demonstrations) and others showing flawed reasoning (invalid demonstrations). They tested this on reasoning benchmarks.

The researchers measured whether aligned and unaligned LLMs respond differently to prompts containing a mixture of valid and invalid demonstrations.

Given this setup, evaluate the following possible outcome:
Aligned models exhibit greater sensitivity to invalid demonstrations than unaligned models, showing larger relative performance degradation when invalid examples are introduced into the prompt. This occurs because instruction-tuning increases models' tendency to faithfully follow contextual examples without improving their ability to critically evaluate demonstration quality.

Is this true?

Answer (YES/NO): NO